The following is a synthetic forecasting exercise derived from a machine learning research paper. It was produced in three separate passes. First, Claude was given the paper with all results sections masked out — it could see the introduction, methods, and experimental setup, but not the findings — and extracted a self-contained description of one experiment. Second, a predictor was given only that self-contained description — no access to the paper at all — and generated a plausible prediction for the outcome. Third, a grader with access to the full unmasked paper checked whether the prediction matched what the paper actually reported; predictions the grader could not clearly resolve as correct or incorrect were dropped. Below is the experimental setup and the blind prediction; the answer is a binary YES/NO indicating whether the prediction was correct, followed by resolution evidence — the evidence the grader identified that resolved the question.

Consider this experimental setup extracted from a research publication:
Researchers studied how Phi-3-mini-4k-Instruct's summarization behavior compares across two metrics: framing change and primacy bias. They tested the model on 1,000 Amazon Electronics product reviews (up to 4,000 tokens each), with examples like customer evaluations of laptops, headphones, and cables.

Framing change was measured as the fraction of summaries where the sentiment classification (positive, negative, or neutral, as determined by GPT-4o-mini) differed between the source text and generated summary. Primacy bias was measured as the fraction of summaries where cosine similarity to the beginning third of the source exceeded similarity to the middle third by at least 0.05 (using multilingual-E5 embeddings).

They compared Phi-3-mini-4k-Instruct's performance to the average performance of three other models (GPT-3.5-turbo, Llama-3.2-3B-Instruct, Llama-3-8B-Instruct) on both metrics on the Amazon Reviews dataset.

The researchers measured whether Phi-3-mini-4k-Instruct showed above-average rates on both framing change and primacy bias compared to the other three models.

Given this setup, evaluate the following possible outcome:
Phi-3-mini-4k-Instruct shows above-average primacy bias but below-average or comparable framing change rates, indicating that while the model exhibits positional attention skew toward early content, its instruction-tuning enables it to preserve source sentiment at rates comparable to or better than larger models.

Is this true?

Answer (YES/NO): NO